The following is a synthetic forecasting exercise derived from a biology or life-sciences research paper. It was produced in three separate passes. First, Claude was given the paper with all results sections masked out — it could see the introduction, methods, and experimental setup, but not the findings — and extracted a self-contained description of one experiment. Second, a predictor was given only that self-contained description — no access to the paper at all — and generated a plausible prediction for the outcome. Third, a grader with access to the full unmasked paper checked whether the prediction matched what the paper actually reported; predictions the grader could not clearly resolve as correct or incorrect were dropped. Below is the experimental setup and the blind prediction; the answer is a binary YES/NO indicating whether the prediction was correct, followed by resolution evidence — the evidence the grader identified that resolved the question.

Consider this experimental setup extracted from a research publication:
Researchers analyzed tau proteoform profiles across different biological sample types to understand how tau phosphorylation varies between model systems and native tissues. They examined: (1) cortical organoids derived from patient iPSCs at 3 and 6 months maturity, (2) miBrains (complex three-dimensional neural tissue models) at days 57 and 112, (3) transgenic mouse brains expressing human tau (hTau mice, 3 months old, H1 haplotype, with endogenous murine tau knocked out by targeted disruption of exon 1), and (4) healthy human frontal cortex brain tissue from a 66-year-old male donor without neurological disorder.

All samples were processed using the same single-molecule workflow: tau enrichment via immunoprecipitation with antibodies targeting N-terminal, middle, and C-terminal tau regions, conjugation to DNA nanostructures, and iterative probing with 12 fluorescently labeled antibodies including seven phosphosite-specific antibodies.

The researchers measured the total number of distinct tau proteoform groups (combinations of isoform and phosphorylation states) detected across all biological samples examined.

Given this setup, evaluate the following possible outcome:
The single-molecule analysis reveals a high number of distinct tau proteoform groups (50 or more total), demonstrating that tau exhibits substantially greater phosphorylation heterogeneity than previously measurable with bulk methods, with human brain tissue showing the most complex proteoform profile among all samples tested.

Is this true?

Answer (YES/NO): NO